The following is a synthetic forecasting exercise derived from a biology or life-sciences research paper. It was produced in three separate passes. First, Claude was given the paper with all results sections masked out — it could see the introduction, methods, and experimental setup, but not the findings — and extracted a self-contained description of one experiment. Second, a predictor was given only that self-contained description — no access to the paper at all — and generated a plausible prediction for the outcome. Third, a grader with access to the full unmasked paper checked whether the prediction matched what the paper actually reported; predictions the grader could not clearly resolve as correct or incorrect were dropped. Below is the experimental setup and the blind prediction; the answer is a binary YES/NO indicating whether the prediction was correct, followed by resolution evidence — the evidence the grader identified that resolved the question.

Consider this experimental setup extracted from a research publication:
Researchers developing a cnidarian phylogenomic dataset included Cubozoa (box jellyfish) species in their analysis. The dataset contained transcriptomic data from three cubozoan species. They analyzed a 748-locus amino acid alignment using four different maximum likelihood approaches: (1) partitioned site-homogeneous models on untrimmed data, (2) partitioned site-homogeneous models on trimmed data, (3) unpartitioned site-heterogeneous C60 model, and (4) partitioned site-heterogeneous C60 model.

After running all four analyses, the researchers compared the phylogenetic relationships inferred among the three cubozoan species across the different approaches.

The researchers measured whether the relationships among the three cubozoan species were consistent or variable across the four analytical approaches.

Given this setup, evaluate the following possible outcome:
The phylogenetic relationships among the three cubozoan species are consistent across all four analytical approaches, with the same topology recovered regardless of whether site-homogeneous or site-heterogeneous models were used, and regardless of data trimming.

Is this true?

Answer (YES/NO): NO